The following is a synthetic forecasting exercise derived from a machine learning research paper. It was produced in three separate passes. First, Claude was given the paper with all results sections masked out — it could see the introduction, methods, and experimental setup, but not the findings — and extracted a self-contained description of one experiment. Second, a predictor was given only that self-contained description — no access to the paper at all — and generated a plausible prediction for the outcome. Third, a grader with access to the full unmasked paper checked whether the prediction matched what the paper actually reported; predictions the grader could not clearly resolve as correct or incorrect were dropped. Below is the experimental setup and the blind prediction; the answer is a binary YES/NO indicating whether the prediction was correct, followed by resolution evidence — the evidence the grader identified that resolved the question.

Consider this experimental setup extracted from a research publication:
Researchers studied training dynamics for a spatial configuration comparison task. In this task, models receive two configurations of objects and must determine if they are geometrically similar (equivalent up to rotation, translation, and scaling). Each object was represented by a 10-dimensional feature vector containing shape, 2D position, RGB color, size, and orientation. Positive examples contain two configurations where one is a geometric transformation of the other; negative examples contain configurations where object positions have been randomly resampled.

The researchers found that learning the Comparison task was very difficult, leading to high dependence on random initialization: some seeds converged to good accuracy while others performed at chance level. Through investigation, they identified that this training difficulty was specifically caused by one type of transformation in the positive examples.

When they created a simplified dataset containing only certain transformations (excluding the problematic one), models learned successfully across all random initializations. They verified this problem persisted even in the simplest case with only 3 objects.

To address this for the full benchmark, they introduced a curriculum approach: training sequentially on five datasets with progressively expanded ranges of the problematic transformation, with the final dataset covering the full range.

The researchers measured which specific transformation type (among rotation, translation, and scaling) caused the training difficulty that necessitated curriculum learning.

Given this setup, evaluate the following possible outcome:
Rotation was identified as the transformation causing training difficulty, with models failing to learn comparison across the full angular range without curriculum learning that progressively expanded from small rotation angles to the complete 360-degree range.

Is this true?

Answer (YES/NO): YES